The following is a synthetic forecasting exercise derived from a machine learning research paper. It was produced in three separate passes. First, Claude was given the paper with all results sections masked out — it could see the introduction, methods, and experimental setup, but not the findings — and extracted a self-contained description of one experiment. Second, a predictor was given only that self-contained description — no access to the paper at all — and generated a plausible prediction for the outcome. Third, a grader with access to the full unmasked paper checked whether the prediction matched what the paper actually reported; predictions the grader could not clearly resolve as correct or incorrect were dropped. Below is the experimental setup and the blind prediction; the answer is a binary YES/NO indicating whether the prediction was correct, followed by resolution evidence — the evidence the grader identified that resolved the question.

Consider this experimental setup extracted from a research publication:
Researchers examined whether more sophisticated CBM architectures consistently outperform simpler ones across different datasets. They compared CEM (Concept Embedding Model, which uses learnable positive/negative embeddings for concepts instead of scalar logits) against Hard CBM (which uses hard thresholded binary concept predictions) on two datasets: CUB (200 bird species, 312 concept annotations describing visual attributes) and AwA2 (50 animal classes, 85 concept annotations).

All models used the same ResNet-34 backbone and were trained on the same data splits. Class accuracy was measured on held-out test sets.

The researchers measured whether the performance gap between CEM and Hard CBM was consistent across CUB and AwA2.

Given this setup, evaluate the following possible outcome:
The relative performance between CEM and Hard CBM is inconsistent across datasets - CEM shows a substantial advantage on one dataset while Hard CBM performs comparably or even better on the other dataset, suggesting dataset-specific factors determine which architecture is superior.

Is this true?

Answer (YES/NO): NO